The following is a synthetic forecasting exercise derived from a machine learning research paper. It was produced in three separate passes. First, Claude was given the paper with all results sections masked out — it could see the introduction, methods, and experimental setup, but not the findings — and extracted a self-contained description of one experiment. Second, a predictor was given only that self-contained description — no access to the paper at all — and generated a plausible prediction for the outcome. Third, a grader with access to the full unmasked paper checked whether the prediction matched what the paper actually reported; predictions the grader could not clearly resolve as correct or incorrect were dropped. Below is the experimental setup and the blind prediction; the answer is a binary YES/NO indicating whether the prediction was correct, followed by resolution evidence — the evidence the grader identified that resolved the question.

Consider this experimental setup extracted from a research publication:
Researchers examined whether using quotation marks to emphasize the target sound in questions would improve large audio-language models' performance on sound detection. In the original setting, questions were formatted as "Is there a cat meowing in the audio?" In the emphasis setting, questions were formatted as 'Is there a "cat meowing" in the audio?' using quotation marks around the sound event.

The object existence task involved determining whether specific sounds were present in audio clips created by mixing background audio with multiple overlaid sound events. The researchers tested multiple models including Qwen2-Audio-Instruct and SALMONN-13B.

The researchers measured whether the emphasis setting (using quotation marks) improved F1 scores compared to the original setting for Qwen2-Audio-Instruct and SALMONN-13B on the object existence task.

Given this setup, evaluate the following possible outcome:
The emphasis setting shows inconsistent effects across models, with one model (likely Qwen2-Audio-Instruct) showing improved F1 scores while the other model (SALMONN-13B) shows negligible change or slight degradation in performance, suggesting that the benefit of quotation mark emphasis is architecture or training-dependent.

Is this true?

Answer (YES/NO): YES